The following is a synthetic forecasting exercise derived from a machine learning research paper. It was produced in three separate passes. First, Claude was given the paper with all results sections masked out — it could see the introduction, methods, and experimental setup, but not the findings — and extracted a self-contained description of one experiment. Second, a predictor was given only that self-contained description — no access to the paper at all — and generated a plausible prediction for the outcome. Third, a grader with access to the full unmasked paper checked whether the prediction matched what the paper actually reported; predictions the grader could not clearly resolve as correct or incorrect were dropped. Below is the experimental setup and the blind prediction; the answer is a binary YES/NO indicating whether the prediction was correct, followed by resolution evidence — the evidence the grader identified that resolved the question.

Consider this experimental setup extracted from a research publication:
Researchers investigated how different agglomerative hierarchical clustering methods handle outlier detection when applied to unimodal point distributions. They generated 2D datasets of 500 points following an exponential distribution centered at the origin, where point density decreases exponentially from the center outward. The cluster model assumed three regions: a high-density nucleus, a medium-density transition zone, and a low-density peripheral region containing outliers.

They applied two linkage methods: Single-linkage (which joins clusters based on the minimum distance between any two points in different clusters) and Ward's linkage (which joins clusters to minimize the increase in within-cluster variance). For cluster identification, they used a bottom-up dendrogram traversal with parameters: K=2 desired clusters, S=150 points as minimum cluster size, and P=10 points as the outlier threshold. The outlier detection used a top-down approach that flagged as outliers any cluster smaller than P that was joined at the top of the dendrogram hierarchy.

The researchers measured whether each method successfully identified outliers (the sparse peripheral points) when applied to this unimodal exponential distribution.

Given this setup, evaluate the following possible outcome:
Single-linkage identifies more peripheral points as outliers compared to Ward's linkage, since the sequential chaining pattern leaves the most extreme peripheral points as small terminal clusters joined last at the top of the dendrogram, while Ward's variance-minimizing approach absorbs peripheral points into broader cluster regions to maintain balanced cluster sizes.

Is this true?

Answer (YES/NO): YES